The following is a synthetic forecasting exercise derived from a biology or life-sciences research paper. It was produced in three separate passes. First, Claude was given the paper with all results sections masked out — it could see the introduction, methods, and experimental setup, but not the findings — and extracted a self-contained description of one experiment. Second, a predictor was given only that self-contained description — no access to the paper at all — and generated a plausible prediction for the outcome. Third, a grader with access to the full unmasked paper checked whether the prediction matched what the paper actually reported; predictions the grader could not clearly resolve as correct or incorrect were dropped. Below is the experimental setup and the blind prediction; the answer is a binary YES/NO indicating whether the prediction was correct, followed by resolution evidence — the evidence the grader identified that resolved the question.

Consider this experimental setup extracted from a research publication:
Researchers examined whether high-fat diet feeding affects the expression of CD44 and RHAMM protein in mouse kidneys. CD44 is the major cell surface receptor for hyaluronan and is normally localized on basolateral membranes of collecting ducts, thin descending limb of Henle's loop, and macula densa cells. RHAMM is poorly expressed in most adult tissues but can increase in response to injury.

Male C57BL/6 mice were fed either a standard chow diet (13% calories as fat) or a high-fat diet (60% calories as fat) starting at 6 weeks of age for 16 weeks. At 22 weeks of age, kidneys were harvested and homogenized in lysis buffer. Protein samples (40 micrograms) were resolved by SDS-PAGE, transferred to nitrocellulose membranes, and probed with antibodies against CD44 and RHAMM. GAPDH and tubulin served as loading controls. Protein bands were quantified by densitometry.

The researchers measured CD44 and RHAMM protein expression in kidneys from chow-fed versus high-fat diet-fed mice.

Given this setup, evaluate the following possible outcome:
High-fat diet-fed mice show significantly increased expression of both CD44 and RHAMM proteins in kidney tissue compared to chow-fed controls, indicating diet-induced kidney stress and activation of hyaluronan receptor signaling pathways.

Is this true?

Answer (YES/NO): YES